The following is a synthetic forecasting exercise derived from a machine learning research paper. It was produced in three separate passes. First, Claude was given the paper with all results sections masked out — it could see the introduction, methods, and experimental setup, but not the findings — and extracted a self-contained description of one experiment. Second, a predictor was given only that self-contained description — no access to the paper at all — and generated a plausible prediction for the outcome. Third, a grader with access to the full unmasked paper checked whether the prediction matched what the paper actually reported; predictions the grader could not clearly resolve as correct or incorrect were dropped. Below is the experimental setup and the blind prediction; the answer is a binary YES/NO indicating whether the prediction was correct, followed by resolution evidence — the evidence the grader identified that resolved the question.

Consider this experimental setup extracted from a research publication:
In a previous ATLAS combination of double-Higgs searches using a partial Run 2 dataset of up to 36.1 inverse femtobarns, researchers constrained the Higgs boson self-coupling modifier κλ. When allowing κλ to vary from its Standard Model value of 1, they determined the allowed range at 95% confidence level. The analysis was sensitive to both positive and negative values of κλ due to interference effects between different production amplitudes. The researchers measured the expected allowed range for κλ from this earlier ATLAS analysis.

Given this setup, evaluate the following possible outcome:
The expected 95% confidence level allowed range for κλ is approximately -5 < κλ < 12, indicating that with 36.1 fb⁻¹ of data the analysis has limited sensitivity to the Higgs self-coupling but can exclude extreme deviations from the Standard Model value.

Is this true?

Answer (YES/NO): NO